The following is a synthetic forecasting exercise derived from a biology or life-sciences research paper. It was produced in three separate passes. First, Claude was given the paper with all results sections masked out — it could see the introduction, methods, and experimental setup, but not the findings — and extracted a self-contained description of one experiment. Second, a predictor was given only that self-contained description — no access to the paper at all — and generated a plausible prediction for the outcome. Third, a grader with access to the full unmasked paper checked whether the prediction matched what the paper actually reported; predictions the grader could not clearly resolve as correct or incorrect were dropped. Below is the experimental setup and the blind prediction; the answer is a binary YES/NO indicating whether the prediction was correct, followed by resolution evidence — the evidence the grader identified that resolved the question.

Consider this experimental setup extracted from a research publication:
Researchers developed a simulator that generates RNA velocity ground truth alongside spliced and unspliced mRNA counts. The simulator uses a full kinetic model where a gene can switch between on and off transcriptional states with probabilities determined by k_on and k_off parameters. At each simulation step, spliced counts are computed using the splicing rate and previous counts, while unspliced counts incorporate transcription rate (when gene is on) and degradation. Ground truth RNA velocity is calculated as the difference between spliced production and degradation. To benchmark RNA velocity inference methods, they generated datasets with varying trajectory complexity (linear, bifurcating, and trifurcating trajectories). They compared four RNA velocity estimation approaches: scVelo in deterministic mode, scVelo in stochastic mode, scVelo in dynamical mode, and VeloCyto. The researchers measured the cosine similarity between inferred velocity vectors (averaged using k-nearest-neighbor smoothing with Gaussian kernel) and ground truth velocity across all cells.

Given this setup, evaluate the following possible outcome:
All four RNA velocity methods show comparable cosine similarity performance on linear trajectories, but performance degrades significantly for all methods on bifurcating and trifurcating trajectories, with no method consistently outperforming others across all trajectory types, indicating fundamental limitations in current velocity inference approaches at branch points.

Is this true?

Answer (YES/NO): NO